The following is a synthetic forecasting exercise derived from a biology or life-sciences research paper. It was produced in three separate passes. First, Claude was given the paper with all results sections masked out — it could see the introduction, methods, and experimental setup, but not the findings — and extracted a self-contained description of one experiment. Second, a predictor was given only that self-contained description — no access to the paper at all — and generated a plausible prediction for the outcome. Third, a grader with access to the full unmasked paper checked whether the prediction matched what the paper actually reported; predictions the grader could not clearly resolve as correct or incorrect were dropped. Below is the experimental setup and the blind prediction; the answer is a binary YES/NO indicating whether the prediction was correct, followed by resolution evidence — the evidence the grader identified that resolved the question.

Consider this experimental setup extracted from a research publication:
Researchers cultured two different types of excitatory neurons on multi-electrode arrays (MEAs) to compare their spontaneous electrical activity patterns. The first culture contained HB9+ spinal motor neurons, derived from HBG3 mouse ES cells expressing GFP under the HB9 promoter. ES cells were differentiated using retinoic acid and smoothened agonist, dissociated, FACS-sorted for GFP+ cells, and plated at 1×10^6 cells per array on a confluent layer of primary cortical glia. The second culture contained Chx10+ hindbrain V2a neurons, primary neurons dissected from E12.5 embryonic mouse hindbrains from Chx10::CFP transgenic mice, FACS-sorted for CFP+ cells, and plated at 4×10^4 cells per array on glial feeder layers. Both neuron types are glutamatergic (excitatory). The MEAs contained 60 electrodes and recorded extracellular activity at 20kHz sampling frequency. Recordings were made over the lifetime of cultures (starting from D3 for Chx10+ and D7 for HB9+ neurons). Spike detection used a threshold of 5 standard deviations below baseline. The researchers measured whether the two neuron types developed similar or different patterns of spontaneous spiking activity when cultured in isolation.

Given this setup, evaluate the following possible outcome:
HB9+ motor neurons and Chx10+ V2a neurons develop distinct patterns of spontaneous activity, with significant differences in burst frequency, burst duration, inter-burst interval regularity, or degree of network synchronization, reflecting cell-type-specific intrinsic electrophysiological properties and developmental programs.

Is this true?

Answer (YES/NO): YES